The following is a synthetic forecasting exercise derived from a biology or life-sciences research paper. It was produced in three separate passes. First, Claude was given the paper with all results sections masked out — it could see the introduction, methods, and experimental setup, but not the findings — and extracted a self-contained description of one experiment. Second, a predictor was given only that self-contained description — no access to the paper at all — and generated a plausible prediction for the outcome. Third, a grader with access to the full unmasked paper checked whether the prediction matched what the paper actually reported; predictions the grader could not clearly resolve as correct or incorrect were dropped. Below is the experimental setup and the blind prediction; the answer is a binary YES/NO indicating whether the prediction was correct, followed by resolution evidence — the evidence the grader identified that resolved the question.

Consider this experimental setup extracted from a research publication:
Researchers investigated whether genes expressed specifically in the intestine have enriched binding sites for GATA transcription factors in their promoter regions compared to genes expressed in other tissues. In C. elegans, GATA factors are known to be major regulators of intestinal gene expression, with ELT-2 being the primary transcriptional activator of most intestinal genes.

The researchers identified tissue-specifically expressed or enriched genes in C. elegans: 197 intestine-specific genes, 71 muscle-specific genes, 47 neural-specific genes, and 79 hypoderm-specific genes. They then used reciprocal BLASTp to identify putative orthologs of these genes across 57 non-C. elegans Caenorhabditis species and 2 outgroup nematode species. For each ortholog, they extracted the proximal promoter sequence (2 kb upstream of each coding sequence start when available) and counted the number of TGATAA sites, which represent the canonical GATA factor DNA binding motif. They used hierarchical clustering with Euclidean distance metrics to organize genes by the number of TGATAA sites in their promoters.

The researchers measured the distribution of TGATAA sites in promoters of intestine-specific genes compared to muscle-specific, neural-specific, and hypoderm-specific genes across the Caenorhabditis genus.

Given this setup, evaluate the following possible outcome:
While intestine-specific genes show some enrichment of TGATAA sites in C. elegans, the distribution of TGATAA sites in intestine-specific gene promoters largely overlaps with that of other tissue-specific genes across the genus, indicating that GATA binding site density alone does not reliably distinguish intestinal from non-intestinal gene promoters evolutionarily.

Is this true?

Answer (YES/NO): NO